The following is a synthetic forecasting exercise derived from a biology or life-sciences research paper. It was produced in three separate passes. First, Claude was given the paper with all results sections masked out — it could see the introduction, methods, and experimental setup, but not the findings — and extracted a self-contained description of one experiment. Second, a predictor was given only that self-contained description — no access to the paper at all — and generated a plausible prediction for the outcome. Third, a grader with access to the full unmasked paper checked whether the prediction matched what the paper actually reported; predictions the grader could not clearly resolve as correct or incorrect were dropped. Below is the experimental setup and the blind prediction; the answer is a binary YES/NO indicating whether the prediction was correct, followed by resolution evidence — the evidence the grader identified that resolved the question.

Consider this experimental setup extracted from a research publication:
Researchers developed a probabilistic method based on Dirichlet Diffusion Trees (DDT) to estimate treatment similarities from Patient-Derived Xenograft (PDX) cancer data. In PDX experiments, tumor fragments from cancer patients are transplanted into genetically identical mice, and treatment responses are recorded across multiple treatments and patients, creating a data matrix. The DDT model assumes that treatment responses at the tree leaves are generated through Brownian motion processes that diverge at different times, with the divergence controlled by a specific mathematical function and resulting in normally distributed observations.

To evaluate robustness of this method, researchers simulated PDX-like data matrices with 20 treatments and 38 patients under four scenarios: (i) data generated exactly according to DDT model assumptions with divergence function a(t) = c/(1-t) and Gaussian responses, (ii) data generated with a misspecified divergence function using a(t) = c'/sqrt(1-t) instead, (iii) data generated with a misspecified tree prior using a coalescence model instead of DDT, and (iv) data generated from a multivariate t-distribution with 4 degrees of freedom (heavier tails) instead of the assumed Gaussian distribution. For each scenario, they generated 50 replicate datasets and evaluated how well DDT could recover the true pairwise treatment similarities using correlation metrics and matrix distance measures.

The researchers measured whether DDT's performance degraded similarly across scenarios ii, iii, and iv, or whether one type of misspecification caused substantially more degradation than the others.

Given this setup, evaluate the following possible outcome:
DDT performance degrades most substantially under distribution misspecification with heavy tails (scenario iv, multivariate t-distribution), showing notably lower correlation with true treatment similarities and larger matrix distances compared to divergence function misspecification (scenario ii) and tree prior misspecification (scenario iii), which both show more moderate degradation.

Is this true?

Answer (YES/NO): YES